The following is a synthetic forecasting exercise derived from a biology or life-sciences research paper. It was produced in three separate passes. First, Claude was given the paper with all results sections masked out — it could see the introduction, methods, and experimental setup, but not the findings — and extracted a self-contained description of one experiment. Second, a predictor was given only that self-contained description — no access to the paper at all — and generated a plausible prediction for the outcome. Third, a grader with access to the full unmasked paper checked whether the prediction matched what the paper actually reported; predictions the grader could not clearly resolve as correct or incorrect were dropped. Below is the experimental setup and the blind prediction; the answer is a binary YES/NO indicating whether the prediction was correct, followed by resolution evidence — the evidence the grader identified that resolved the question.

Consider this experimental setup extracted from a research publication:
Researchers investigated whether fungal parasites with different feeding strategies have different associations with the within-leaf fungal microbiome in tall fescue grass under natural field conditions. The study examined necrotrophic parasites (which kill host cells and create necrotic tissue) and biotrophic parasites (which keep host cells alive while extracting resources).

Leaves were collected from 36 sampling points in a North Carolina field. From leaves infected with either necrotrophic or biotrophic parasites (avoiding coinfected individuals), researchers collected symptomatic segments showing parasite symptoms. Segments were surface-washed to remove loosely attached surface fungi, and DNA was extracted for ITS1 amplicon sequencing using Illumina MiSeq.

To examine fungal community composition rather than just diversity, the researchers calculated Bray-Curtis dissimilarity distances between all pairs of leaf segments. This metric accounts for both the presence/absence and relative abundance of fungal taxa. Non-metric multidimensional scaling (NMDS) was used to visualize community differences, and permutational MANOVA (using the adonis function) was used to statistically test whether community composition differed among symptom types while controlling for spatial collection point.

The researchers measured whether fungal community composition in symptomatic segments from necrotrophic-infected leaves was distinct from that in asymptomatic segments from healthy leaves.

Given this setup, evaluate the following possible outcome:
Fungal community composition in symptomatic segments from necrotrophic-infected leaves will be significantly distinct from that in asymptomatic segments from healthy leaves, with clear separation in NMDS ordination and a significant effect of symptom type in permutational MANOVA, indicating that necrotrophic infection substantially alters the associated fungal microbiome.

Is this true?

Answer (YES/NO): YES